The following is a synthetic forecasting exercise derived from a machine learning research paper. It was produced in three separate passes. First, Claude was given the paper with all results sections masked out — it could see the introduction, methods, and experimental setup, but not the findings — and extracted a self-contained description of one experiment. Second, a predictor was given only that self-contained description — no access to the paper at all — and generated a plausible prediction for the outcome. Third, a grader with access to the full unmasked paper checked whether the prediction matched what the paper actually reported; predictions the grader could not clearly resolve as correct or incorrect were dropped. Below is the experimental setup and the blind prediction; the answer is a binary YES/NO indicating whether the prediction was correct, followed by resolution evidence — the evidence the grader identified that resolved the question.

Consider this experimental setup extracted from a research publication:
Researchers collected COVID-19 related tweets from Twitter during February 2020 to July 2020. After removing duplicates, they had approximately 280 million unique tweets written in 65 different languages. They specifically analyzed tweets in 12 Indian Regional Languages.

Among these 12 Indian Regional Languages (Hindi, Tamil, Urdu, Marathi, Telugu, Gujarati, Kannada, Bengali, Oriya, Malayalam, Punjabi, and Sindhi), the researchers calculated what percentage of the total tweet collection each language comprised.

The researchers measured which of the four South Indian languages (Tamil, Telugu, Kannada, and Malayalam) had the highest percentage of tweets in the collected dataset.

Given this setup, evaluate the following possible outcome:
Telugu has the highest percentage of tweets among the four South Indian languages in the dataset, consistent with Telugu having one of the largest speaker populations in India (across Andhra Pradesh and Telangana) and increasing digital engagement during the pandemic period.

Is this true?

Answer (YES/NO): NO